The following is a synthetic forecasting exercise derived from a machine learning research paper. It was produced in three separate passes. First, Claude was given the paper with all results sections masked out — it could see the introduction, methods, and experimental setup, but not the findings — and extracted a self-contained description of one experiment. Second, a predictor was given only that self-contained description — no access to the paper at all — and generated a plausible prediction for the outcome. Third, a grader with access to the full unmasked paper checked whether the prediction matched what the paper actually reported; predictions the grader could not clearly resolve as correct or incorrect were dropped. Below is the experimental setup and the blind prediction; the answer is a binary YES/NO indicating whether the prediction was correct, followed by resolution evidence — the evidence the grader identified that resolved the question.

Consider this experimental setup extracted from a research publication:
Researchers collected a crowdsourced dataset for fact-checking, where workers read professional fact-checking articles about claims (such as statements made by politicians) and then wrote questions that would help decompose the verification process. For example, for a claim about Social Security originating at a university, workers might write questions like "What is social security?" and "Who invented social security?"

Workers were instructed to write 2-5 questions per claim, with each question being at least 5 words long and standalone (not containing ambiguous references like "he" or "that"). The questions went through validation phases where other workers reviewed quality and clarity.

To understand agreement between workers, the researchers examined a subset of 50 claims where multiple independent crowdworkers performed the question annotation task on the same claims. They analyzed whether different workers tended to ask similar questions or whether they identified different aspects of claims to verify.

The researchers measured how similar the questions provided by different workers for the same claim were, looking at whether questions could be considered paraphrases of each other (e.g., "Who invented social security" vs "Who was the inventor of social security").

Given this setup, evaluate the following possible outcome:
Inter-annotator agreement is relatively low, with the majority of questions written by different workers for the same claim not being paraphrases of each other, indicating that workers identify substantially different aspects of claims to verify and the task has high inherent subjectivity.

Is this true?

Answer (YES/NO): NO